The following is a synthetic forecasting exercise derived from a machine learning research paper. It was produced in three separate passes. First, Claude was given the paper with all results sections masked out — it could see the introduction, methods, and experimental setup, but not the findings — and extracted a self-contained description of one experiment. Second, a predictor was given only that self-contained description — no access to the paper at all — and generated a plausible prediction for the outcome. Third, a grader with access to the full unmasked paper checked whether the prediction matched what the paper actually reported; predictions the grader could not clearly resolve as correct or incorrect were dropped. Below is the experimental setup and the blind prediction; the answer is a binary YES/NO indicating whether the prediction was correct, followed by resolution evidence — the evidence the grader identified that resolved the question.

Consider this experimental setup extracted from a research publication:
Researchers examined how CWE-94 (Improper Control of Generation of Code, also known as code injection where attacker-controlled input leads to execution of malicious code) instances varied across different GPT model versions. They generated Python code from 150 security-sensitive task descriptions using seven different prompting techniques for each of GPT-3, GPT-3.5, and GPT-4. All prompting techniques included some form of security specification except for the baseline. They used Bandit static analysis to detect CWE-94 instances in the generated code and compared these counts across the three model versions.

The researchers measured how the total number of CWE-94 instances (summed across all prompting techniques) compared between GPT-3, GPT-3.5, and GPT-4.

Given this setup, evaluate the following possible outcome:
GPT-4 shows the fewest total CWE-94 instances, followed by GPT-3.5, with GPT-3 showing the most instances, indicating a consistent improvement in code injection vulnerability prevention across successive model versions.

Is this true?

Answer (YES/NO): NO